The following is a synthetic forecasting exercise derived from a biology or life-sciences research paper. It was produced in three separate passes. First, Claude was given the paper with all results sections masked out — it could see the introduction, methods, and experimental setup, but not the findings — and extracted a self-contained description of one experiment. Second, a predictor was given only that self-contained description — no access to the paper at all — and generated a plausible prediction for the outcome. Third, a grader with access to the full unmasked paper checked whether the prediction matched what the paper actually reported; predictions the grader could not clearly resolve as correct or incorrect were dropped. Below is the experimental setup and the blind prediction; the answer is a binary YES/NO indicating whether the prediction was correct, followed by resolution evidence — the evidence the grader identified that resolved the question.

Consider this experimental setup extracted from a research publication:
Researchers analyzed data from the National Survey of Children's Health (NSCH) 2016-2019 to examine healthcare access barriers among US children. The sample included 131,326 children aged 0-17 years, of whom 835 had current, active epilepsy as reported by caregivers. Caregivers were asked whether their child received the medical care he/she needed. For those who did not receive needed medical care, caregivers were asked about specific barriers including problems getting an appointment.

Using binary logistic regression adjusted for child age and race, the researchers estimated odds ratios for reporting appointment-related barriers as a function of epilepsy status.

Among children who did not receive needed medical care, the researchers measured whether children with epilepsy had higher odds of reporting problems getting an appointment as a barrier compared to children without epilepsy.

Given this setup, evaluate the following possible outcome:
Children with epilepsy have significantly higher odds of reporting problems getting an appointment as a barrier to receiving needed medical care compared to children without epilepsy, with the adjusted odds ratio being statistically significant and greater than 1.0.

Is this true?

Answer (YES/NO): YES